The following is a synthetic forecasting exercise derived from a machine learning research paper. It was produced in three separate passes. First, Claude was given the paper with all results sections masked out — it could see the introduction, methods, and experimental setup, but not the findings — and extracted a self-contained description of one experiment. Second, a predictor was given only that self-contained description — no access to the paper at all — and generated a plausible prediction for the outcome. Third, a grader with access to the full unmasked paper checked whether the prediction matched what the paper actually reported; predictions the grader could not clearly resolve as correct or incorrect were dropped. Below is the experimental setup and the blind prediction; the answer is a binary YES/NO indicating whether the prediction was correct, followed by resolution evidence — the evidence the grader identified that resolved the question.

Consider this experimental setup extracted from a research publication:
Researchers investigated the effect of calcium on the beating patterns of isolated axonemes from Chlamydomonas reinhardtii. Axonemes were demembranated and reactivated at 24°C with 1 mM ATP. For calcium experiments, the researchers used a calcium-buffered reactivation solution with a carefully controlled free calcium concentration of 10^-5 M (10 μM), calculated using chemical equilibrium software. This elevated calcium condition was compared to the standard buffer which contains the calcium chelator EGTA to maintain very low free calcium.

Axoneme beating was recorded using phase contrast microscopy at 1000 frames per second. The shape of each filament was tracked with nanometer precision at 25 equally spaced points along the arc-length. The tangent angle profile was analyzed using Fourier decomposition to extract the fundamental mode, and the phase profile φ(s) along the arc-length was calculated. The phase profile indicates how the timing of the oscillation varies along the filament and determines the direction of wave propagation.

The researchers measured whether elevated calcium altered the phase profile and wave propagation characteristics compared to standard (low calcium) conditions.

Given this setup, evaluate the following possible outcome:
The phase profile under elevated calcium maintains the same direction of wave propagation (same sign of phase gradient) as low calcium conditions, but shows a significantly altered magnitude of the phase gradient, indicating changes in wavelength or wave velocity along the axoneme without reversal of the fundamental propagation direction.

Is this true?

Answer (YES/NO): NO